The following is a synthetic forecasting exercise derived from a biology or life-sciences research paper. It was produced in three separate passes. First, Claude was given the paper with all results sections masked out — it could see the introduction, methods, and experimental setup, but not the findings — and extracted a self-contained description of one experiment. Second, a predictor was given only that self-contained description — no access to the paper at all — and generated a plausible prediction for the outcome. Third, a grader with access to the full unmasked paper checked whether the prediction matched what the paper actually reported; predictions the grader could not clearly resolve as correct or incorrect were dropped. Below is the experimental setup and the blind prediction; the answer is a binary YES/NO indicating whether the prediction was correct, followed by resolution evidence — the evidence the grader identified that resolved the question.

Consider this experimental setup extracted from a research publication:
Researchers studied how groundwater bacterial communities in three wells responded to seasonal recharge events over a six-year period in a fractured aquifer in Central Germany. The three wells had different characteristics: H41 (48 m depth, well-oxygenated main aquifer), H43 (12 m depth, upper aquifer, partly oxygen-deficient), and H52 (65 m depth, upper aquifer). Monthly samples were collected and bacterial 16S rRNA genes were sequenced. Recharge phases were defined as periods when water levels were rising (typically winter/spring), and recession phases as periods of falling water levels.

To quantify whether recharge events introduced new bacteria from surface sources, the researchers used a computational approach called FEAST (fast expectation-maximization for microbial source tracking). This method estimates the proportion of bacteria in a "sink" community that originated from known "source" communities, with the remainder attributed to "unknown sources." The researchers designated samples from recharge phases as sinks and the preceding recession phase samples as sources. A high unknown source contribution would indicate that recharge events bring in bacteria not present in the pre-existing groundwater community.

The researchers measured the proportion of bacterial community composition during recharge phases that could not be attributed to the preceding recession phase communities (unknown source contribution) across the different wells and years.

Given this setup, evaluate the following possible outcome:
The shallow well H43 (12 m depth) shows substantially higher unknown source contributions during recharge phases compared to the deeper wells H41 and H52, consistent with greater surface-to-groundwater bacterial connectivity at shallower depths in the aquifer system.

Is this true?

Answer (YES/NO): NO